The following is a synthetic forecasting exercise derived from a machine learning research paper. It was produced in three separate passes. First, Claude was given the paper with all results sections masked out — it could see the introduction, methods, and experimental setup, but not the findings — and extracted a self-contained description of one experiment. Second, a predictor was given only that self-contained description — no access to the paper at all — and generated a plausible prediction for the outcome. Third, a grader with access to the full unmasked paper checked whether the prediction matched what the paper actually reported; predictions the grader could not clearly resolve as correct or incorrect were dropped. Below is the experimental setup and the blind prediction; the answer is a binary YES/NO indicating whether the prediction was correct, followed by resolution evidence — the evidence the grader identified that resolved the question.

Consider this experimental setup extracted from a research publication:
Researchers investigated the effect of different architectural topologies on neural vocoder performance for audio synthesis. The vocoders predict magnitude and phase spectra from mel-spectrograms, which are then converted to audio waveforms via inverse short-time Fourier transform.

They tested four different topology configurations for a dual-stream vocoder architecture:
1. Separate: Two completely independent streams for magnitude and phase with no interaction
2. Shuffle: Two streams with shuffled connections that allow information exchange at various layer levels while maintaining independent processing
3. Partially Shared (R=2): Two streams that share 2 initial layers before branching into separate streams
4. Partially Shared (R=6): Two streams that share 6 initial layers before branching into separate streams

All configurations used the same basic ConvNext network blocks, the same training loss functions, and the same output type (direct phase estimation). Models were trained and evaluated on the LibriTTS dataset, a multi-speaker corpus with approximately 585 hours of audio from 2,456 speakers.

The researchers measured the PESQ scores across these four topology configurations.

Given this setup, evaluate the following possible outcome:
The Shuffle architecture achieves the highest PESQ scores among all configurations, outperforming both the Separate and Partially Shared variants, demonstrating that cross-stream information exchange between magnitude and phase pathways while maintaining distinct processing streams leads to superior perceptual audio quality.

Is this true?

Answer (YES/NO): NO